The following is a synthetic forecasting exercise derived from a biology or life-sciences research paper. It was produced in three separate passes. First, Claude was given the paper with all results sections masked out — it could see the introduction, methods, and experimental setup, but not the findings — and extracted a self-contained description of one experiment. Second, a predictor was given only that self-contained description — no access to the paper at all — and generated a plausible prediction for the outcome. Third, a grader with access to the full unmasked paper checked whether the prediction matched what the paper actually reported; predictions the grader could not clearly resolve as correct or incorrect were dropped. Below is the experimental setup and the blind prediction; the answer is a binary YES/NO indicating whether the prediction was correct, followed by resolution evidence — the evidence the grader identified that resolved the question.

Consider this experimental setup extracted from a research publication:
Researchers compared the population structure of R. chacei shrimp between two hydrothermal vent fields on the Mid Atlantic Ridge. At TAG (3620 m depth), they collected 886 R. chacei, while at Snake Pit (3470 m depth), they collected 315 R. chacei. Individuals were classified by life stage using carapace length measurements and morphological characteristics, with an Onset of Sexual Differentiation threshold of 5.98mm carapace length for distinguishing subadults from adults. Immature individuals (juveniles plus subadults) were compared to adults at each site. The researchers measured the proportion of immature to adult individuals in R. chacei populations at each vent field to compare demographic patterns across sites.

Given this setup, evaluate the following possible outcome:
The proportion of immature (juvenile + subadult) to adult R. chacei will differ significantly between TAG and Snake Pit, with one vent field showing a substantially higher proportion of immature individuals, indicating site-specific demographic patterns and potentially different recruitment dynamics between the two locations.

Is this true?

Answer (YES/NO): YES